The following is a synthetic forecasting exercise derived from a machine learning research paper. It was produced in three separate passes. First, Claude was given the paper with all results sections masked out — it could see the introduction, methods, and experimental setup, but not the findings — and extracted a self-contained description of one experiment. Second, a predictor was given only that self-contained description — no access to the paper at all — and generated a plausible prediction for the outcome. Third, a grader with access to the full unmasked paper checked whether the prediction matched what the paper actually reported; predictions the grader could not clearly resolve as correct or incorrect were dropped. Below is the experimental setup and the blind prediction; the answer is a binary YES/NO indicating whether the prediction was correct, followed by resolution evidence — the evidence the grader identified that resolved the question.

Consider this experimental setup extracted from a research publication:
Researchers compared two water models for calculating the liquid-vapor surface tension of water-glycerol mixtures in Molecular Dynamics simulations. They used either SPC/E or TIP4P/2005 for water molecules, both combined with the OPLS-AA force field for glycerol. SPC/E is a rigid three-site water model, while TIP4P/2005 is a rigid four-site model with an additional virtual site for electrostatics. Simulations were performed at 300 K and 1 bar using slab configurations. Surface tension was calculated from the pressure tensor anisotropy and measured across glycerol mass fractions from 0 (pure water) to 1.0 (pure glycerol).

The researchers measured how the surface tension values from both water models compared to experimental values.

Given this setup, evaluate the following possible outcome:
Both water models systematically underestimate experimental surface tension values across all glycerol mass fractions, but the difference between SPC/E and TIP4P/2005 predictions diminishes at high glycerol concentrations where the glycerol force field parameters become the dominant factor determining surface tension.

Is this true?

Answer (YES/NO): YES